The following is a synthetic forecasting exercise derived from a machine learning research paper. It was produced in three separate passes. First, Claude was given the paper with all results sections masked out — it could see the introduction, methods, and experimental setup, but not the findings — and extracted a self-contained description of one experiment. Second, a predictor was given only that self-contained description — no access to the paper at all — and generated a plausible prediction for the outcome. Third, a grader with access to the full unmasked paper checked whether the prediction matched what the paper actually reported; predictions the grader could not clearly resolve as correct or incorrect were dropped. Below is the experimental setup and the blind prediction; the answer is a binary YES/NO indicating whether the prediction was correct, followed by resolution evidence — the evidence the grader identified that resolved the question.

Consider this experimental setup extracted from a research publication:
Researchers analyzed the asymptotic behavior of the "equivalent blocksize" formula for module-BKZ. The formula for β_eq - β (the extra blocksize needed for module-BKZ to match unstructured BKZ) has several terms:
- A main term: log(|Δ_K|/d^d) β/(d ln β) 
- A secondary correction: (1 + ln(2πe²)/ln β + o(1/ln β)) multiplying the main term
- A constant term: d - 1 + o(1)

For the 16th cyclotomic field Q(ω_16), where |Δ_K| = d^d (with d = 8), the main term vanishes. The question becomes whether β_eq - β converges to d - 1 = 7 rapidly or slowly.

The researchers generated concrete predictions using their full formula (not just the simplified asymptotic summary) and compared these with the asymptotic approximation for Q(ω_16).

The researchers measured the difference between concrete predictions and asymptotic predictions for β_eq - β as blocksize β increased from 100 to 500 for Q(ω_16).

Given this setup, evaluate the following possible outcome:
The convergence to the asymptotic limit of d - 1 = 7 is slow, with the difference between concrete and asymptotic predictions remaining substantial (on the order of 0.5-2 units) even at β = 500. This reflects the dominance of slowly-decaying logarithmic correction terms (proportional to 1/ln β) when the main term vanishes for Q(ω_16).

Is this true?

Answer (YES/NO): NO